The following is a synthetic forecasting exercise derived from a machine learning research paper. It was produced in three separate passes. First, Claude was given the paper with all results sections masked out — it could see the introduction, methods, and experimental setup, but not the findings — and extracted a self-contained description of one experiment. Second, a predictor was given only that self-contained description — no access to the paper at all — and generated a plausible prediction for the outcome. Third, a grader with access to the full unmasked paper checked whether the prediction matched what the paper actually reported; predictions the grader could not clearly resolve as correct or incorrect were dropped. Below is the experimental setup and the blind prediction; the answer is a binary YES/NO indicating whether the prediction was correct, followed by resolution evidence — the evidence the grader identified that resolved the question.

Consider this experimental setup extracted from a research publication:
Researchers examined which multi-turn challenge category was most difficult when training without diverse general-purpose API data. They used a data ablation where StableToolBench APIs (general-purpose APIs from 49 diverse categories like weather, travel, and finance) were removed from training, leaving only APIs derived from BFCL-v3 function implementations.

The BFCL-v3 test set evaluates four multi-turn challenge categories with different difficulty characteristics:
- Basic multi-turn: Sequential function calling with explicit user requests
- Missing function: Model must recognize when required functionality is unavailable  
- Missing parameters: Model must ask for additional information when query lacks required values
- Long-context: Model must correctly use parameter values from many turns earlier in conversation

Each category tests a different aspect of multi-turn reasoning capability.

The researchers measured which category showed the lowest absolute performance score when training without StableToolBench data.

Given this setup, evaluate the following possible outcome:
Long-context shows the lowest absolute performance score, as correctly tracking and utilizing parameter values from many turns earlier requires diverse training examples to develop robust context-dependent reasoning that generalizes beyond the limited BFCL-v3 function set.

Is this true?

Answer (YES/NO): YES